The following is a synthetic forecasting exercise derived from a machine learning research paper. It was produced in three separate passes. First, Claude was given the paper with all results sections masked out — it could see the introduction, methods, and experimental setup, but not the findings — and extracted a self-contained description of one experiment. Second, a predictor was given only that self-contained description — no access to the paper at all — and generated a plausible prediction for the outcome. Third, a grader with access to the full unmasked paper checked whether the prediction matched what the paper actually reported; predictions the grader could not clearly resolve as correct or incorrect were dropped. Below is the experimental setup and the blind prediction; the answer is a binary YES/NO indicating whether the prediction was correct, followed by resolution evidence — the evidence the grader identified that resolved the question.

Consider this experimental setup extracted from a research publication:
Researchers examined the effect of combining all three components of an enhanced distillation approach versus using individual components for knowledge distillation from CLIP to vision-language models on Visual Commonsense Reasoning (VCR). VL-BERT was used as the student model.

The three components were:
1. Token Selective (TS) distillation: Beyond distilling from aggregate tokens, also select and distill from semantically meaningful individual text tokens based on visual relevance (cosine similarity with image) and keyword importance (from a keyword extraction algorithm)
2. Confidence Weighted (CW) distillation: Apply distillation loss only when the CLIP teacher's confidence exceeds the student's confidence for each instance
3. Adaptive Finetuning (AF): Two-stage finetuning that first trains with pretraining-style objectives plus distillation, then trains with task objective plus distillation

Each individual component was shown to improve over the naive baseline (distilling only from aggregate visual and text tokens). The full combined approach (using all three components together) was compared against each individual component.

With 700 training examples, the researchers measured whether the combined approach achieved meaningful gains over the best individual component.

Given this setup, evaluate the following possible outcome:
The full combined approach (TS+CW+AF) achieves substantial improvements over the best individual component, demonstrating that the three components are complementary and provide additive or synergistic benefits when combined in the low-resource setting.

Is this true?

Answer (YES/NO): NO